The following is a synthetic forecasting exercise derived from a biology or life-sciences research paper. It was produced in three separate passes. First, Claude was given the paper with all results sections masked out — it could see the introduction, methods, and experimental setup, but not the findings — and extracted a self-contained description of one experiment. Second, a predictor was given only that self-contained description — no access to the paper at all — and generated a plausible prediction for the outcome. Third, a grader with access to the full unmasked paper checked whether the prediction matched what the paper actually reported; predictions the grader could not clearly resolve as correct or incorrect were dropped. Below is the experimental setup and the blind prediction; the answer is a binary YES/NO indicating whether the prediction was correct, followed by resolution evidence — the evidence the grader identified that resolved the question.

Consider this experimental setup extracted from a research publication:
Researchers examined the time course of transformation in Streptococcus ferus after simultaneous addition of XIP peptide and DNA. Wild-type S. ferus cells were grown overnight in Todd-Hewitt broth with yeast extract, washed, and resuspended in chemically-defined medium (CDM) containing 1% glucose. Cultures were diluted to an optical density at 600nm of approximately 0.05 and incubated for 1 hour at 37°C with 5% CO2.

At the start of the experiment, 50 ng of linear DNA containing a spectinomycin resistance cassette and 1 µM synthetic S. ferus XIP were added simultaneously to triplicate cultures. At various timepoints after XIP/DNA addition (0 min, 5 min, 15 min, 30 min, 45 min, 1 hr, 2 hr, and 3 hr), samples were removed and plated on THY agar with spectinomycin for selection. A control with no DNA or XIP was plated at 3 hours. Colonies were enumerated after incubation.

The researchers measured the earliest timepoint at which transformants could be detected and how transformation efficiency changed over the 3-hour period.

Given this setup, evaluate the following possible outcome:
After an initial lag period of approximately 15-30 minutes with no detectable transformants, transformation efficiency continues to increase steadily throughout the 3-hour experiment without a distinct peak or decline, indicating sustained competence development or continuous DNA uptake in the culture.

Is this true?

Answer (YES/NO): NO